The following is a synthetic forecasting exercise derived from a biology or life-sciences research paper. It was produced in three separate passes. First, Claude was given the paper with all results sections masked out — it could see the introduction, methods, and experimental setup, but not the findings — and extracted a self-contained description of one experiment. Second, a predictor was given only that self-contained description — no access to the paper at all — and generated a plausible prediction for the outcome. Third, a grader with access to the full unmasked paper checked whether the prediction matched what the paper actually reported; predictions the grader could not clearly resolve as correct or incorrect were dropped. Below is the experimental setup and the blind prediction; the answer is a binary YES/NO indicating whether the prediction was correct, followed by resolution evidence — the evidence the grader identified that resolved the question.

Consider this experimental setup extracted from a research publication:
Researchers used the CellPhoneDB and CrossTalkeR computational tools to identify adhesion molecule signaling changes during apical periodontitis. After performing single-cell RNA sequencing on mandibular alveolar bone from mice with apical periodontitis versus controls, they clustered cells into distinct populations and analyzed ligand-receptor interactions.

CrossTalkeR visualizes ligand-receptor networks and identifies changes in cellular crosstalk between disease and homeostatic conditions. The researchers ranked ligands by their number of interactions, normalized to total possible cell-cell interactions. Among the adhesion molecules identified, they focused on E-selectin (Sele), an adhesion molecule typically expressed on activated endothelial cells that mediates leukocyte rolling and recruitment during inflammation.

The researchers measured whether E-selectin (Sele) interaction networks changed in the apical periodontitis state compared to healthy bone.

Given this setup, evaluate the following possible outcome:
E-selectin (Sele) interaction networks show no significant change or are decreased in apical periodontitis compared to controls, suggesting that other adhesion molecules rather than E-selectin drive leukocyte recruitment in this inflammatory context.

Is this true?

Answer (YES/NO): NO